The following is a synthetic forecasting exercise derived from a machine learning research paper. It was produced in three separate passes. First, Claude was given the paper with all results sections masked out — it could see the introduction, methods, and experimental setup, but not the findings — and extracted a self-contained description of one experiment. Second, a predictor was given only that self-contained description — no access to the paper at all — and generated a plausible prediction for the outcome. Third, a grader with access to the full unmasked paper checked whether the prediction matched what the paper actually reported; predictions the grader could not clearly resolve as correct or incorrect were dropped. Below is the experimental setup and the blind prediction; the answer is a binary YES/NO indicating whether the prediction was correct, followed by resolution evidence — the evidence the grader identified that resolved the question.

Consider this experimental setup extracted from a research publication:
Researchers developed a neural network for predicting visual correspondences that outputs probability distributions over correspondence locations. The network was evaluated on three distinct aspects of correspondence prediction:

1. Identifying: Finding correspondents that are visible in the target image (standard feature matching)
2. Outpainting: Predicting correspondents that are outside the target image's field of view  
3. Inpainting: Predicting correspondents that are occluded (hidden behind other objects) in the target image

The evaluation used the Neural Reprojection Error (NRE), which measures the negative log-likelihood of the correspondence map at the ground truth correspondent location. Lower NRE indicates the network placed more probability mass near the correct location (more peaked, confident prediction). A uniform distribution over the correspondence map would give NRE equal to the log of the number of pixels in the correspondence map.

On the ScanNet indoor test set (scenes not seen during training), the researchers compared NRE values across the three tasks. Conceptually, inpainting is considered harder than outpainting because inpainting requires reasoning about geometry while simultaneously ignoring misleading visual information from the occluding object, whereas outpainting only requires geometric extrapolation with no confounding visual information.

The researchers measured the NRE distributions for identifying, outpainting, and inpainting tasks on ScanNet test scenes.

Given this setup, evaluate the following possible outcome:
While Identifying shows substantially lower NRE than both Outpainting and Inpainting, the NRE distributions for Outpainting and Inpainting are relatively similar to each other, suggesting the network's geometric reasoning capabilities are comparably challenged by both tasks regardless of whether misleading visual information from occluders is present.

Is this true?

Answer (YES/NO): NO